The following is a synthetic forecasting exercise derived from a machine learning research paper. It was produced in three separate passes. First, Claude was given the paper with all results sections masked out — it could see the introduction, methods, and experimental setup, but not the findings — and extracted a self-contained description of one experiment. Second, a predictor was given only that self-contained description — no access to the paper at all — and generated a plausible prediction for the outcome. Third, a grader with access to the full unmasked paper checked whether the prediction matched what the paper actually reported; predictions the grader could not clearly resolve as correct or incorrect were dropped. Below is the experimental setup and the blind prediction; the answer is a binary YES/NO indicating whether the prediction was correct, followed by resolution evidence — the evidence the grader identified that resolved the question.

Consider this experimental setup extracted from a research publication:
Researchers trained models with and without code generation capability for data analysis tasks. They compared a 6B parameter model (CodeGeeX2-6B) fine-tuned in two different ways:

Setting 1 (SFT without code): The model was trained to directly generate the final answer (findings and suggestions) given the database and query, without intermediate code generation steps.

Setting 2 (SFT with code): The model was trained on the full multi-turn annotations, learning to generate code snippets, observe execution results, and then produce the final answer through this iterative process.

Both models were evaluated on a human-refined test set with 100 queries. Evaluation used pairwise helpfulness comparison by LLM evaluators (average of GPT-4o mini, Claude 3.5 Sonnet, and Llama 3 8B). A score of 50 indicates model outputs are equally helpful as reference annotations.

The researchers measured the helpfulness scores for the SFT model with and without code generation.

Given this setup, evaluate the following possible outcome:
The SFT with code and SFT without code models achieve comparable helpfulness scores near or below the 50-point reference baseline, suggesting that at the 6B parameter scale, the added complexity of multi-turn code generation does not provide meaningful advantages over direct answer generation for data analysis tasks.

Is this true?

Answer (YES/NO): NO